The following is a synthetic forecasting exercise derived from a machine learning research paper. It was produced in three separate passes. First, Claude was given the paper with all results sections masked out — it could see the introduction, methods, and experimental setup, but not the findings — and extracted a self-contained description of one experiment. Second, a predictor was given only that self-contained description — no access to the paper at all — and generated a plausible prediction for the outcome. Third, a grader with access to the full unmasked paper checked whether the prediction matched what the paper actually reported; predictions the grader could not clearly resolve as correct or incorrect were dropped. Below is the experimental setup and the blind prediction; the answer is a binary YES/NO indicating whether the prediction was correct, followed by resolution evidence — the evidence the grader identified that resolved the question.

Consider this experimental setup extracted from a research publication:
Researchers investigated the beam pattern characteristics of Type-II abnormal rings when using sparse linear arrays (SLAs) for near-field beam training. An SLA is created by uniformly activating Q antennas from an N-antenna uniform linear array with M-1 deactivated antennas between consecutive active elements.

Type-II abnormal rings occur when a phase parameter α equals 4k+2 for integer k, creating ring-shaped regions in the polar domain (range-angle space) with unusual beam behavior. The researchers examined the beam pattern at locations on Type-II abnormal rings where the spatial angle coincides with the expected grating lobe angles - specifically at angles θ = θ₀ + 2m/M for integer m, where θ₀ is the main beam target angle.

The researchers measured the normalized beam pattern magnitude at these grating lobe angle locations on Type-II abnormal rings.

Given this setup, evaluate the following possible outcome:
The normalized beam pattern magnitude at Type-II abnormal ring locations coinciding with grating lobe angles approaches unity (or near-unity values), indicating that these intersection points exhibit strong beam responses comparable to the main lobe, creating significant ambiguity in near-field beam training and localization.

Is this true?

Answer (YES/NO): NO